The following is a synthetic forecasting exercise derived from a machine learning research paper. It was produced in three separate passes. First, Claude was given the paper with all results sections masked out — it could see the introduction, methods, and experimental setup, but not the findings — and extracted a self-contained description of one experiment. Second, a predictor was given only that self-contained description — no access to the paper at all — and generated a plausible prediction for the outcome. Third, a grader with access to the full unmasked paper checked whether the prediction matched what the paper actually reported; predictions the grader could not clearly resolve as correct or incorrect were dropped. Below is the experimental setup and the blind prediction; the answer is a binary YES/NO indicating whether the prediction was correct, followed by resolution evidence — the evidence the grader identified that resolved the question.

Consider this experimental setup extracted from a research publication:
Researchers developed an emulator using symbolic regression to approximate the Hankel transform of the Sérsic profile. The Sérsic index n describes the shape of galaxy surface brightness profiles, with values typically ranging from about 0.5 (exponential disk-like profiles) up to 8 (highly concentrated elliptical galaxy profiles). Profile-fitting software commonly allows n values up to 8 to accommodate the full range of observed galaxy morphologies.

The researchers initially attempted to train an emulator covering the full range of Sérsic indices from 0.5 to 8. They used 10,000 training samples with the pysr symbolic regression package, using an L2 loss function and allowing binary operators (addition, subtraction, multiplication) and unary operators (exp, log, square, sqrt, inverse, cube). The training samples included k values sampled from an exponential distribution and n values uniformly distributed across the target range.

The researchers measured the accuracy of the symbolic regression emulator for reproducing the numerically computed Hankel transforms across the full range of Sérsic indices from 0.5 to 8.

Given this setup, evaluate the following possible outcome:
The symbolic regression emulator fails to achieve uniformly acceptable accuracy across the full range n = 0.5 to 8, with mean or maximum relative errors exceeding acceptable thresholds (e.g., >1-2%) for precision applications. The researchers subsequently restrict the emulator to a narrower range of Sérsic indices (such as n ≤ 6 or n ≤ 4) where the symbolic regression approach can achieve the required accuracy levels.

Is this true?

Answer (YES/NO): YES